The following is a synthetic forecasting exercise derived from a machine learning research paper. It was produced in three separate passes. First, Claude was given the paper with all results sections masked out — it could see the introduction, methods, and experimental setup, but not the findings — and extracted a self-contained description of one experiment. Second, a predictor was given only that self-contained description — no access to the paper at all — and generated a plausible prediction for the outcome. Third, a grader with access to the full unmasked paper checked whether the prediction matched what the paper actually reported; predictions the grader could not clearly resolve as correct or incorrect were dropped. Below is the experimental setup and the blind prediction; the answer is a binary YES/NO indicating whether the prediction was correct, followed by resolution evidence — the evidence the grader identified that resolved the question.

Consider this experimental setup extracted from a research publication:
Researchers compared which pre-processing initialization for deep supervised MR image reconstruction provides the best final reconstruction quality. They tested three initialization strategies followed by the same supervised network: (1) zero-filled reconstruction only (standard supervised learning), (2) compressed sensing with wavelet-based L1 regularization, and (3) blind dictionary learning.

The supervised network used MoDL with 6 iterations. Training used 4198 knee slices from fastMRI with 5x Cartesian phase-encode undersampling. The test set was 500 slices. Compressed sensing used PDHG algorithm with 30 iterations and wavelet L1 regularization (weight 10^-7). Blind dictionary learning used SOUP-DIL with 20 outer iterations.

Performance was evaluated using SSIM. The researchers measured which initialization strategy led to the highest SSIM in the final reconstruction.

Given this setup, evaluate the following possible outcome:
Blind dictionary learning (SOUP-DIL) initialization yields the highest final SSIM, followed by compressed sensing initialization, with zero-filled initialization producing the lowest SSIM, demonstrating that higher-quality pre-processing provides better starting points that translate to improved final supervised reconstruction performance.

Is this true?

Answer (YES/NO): YES